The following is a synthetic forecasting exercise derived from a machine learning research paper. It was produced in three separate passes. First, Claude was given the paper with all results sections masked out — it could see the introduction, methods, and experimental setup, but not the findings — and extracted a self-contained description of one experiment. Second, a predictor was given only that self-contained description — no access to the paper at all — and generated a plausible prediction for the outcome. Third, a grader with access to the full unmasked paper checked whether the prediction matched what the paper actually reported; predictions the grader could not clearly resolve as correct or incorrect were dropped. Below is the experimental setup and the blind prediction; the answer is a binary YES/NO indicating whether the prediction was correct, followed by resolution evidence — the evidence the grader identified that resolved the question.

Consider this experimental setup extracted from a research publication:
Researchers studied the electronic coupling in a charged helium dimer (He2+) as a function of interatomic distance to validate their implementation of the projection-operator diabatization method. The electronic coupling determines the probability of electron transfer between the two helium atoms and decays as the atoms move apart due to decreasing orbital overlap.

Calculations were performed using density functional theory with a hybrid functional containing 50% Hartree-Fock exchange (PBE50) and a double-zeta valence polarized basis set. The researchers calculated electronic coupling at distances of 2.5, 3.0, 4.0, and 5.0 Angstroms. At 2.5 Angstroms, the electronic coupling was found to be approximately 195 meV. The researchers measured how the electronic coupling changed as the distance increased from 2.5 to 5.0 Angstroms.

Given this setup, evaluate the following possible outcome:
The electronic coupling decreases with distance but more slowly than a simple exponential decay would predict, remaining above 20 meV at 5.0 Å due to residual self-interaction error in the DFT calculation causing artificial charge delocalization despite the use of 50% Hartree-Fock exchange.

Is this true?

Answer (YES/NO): NO